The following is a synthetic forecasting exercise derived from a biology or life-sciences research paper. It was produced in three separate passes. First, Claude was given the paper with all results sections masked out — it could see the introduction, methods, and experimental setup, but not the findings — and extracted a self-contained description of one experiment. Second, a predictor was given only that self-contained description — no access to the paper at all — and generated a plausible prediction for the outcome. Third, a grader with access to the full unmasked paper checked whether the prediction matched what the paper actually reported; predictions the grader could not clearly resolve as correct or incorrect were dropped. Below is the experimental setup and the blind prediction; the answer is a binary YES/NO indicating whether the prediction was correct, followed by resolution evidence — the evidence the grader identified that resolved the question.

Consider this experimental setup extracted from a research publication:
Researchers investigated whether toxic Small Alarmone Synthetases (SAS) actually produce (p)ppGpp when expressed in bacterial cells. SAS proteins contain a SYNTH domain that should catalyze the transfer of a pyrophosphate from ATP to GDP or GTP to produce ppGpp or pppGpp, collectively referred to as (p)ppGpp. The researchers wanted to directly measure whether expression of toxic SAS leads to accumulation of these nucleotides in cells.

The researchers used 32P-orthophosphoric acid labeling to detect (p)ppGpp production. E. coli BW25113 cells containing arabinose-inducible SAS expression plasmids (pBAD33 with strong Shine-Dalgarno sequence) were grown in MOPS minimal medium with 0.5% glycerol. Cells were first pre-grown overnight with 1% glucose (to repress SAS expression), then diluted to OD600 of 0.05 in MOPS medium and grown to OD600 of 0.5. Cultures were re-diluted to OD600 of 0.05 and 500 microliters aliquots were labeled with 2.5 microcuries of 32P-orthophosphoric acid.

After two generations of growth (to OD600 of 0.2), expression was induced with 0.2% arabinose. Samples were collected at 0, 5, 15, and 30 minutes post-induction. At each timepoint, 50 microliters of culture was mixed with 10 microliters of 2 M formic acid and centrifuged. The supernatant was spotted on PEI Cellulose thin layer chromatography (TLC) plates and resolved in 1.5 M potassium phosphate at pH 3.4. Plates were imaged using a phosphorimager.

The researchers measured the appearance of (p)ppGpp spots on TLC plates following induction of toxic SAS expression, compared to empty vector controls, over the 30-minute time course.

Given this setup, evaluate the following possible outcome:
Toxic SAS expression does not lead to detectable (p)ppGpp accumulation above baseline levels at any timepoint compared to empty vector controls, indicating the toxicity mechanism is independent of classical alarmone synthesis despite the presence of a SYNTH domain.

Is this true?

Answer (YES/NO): NO